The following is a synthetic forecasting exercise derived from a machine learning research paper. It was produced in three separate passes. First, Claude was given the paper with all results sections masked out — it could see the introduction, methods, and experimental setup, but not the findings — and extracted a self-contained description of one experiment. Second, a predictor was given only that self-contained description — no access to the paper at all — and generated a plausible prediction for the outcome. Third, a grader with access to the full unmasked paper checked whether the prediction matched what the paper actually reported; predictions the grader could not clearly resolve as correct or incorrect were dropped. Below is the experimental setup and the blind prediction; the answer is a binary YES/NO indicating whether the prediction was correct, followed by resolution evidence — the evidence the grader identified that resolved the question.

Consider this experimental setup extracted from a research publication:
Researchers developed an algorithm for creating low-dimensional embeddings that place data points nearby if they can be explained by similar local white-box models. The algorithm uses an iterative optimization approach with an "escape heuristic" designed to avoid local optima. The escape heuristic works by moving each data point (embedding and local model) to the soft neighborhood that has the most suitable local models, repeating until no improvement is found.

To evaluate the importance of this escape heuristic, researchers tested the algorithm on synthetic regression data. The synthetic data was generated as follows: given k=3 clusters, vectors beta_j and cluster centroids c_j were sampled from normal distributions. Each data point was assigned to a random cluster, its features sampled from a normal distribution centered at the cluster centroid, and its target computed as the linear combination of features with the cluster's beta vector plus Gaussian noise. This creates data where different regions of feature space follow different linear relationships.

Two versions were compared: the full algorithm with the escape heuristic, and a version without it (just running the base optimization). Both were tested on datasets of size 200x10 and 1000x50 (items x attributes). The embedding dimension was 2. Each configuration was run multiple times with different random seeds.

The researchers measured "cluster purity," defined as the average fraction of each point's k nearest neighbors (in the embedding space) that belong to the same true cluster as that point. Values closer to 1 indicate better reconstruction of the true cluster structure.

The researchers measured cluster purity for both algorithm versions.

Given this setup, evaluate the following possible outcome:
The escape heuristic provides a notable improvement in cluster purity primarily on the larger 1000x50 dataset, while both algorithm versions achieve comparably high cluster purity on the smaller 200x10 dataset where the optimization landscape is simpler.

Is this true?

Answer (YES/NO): NO